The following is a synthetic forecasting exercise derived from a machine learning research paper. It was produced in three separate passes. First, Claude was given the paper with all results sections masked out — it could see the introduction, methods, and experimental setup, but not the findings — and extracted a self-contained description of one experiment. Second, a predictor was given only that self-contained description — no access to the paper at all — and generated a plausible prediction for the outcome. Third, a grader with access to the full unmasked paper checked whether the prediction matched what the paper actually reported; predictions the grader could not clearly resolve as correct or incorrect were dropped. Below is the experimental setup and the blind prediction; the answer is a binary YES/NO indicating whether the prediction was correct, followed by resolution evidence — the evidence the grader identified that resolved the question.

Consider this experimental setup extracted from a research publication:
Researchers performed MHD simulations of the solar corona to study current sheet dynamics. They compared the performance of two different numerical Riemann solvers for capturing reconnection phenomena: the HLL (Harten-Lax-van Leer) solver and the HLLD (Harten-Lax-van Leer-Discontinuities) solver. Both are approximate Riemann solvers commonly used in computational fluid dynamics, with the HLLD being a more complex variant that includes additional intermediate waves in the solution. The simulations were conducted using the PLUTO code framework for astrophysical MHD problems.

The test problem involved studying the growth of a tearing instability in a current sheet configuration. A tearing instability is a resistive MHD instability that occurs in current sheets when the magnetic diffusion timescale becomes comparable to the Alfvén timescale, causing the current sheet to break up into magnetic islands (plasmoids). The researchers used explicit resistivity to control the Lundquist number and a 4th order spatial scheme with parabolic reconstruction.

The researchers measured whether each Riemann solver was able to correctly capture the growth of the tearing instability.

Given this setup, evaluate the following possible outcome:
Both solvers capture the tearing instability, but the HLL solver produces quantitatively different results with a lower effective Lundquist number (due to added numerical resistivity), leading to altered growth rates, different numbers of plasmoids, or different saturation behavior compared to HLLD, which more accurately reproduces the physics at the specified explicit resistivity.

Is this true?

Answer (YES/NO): NO